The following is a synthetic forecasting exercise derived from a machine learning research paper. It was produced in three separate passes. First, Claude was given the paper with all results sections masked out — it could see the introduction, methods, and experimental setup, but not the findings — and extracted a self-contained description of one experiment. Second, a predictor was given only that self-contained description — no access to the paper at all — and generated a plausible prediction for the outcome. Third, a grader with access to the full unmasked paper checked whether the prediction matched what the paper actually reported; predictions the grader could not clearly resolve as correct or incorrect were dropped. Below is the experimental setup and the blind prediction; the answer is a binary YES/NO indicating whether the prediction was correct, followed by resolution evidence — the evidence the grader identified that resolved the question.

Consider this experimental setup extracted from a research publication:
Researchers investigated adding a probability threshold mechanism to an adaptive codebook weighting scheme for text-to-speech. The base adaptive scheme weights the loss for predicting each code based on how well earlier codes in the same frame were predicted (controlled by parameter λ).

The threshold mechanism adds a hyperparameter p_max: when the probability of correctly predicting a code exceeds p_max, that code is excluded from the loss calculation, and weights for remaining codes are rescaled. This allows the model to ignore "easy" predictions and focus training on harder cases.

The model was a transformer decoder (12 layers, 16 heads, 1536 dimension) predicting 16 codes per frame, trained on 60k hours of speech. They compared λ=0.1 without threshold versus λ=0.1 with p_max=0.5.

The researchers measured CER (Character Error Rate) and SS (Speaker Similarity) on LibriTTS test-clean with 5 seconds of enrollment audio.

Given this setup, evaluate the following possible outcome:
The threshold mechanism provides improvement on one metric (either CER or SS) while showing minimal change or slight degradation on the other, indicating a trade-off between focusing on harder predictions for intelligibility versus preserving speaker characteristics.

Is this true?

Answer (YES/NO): NO